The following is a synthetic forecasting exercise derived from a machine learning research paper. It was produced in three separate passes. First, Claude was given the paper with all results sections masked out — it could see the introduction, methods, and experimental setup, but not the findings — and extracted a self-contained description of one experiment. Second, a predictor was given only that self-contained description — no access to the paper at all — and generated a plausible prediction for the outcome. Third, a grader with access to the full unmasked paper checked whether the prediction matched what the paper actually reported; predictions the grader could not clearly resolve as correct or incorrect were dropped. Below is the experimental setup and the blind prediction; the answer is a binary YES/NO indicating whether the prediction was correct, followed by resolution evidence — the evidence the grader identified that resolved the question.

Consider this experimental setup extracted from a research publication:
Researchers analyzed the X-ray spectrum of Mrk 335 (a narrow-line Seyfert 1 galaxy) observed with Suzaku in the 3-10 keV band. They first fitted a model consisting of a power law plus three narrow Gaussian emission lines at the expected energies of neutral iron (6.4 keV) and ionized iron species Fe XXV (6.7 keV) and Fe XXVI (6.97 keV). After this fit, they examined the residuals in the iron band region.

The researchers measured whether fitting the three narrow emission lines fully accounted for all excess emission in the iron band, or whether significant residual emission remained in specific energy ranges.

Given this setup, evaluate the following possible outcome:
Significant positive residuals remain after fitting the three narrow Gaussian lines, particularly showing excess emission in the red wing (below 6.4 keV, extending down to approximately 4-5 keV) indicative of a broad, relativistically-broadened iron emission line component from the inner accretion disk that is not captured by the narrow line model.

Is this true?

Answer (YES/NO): YES